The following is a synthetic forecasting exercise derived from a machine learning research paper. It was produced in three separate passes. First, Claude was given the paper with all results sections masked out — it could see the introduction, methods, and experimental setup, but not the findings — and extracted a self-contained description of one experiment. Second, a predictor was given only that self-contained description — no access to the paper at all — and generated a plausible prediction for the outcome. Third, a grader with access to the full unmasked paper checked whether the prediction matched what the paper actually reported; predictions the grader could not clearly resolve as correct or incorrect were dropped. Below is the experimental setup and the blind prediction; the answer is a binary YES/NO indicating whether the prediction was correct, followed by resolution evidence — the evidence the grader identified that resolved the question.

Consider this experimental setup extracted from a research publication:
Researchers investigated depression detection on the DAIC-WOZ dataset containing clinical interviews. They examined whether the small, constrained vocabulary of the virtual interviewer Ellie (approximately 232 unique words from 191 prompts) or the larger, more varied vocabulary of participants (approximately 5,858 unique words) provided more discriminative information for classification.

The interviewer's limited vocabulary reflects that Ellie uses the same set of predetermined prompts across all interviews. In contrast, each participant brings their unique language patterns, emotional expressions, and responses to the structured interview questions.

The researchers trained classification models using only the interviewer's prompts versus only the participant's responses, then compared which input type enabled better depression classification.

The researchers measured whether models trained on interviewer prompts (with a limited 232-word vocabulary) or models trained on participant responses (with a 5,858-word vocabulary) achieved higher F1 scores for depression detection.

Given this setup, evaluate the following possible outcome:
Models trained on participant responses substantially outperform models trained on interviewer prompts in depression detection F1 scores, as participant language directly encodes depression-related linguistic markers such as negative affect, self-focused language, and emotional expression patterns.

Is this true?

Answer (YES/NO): NO